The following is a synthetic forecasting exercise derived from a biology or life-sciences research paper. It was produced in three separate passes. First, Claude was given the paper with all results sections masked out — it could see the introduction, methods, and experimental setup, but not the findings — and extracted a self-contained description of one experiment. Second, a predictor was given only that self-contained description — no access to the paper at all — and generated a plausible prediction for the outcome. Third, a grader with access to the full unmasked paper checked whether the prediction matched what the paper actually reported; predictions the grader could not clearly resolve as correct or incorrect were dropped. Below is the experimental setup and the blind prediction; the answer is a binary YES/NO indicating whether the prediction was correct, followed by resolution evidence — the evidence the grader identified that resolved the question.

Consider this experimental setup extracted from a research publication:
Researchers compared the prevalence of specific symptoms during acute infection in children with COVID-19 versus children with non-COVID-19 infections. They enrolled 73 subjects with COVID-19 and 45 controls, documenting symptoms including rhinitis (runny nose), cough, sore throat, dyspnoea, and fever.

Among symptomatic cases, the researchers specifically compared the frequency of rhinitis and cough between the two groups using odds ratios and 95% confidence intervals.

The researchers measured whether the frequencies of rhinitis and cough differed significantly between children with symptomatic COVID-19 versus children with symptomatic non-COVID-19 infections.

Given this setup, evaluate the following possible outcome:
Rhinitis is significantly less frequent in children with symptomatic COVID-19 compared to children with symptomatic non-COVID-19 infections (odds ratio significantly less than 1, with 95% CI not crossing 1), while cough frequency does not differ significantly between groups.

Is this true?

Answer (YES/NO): NO